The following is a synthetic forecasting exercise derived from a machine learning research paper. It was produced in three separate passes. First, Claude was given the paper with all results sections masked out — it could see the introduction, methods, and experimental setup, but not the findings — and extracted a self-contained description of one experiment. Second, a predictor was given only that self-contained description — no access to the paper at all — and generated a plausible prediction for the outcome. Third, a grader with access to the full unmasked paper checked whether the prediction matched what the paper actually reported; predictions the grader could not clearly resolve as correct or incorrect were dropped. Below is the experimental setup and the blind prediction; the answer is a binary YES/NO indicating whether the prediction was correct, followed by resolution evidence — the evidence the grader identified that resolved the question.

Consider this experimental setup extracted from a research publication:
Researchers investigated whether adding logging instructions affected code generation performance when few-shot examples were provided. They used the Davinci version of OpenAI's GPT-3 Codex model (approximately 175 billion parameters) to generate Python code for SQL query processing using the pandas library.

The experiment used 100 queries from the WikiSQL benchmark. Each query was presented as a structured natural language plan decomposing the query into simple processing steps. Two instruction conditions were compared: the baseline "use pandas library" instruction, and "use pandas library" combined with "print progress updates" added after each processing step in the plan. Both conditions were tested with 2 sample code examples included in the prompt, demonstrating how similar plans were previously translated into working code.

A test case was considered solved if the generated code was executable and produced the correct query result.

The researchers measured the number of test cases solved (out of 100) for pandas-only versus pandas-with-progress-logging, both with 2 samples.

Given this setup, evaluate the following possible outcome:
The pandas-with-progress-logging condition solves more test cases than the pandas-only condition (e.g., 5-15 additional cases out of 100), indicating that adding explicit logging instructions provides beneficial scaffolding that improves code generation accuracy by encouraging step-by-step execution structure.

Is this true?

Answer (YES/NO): NO